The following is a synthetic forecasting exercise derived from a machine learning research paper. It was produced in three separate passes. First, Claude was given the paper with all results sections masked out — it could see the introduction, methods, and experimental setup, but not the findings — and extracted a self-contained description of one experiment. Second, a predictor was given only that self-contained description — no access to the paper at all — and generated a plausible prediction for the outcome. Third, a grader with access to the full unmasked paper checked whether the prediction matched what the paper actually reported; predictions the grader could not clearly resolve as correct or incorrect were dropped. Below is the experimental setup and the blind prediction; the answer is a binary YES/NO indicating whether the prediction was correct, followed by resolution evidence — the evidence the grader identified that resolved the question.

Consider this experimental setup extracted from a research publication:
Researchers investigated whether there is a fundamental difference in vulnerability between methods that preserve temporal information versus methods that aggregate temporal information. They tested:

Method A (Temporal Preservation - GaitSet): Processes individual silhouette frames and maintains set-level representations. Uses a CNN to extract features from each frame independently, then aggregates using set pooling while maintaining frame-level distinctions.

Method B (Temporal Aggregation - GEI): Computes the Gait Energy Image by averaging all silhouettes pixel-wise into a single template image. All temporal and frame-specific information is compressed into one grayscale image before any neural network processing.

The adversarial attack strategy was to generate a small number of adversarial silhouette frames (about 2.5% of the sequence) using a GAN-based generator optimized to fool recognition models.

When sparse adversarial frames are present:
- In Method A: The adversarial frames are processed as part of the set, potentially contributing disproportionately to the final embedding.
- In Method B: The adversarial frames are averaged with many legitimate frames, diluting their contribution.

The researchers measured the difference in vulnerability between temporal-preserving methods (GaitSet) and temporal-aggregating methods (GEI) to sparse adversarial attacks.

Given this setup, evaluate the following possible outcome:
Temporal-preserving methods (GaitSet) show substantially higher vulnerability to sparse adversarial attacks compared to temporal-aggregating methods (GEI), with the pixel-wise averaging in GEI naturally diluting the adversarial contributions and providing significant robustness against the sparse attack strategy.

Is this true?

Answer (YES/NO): YES